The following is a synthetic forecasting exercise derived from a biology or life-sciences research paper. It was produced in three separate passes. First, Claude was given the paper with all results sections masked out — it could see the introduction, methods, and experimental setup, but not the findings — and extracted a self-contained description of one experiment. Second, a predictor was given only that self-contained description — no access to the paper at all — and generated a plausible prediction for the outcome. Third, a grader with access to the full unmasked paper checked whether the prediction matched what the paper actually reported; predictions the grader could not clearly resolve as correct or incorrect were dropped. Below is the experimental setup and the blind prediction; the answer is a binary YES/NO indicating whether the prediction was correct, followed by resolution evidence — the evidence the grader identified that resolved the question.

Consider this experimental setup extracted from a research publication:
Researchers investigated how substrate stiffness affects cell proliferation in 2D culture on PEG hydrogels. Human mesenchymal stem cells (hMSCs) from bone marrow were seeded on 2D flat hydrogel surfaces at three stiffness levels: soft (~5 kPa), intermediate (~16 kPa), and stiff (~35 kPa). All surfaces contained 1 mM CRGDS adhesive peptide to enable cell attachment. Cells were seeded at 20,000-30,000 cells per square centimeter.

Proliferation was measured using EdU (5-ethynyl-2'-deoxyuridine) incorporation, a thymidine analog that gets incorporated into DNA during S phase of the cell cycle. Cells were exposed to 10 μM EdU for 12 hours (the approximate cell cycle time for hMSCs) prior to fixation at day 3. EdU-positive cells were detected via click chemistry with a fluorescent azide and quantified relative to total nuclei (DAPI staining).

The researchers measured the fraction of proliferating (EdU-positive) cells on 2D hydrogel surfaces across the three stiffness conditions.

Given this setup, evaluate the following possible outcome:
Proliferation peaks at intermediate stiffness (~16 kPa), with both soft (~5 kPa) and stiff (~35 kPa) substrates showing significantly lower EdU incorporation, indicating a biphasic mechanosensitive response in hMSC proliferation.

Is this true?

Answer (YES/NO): NO